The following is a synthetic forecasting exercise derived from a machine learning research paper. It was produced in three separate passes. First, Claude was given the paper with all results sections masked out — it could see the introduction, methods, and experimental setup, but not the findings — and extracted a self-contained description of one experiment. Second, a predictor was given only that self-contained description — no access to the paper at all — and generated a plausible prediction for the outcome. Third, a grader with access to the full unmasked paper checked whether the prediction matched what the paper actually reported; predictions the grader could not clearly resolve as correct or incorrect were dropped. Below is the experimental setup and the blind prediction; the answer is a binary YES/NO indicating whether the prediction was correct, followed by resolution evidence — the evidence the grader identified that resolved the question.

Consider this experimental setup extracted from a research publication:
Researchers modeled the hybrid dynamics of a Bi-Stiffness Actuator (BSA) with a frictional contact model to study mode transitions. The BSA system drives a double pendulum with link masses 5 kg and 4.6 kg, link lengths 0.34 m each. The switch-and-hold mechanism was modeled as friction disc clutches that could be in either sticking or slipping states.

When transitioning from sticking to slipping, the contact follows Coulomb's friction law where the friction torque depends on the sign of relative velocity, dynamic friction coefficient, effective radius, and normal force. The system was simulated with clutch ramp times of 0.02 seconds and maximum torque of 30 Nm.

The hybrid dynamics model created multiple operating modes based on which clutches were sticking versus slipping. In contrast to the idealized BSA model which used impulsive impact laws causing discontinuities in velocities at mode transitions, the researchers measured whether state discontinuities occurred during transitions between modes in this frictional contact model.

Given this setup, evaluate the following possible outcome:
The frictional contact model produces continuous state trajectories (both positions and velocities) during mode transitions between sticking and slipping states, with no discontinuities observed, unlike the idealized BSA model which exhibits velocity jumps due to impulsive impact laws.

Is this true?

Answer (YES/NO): YES